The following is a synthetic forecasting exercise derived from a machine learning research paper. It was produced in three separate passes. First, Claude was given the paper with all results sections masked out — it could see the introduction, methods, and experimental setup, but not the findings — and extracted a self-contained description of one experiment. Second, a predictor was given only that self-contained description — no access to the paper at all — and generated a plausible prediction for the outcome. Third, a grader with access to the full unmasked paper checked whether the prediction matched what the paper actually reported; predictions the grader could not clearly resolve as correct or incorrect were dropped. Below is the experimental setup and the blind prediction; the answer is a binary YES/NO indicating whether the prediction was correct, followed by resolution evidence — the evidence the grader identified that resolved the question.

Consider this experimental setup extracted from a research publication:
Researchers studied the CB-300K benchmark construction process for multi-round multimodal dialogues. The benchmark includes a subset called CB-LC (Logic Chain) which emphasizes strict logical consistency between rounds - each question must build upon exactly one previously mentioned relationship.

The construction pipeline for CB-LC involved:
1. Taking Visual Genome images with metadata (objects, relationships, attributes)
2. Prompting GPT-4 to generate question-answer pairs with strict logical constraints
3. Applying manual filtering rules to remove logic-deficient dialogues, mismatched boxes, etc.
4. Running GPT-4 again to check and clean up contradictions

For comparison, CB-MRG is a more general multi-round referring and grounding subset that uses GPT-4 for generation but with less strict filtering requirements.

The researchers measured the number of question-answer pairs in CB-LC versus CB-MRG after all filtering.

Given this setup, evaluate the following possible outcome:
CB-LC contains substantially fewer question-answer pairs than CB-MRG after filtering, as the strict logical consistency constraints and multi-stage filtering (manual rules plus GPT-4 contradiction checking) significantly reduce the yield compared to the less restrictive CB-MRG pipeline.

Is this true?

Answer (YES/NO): YES